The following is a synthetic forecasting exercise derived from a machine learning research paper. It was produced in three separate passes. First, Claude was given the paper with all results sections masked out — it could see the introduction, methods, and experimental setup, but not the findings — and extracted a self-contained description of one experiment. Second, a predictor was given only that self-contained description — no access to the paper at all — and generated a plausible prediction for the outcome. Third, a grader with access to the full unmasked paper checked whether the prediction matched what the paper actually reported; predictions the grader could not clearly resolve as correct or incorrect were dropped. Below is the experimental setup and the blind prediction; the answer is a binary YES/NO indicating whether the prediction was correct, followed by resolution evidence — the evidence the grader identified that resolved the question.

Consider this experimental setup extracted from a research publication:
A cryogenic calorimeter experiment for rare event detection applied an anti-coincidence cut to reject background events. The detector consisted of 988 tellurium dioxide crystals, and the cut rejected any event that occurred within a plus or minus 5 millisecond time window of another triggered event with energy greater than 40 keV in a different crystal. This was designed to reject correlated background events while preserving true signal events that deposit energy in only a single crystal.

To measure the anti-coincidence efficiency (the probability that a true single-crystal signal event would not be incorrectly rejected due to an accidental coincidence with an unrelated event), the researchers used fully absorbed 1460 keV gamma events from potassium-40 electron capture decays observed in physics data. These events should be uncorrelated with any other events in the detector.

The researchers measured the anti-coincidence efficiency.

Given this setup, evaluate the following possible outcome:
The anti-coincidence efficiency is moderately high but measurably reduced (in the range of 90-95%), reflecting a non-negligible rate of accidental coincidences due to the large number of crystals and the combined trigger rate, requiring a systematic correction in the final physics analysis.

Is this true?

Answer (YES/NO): NO